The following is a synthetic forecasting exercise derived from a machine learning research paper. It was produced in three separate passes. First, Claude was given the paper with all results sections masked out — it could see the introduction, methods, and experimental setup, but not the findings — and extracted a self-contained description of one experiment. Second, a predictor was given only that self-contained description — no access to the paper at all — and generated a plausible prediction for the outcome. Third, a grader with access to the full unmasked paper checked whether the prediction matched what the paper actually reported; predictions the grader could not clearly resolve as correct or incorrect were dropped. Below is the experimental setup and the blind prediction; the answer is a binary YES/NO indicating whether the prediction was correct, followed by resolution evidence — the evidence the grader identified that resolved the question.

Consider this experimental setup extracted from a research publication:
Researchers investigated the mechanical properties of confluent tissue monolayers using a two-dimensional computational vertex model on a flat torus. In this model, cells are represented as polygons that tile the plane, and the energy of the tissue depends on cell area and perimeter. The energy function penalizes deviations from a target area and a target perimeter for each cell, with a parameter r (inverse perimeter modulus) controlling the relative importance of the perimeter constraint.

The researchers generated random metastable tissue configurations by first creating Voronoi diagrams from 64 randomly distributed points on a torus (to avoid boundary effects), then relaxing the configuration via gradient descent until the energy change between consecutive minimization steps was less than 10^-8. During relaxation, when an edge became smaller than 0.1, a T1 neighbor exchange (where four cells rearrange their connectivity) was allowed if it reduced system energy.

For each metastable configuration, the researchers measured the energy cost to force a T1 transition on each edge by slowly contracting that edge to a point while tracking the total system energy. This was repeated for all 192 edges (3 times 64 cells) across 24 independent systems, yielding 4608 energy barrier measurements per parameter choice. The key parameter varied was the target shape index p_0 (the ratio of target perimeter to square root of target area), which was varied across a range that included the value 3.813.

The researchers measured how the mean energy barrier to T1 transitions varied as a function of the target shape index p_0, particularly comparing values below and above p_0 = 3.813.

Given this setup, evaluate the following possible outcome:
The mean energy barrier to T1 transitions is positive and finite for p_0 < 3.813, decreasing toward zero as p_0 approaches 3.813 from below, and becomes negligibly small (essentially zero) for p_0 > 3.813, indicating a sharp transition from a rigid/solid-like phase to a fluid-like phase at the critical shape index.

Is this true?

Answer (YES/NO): YES